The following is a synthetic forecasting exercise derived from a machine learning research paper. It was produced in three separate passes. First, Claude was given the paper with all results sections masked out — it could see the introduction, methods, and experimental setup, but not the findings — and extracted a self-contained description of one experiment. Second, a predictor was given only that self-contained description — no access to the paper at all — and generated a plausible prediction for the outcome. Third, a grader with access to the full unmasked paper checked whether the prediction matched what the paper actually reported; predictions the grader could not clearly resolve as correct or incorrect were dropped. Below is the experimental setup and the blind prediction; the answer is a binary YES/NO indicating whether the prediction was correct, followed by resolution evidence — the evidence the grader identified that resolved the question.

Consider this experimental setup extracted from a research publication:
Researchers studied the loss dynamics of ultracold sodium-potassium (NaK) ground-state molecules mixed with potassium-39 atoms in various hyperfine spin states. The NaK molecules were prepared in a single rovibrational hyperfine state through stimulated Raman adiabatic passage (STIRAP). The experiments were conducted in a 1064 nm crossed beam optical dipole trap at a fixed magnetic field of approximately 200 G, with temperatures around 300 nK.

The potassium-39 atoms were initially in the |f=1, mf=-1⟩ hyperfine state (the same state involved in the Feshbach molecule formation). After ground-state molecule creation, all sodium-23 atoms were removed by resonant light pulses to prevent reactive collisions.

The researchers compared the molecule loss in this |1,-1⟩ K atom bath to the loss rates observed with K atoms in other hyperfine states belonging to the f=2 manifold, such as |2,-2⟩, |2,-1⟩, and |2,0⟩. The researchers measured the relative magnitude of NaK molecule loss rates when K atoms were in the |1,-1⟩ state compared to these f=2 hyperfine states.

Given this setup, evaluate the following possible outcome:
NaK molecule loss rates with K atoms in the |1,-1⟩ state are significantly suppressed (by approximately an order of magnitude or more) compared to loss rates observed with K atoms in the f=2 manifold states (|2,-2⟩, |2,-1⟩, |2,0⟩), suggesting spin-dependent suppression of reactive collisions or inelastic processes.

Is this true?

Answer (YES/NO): YES